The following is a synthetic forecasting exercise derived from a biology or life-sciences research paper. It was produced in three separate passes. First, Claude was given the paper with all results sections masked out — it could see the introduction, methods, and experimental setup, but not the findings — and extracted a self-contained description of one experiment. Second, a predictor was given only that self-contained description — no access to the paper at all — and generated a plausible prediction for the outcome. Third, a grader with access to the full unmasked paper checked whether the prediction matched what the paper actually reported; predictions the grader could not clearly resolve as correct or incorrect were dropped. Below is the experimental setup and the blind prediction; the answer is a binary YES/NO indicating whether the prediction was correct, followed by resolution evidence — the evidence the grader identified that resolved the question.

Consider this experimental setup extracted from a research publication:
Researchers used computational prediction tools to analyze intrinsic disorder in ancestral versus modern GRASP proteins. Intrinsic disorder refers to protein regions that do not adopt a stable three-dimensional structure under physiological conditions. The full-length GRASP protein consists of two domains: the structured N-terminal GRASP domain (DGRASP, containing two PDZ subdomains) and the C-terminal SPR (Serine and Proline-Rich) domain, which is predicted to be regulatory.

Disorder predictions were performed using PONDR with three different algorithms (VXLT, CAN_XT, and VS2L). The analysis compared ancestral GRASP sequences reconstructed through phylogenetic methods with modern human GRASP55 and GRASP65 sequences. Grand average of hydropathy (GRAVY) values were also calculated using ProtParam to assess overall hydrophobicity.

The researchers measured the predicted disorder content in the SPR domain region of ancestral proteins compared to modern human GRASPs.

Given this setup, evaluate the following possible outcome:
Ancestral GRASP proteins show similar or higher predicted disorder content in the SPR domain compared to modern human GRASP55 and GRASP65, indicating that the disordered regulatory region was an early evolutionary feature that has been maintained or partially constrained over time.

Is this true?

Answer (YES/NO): NO